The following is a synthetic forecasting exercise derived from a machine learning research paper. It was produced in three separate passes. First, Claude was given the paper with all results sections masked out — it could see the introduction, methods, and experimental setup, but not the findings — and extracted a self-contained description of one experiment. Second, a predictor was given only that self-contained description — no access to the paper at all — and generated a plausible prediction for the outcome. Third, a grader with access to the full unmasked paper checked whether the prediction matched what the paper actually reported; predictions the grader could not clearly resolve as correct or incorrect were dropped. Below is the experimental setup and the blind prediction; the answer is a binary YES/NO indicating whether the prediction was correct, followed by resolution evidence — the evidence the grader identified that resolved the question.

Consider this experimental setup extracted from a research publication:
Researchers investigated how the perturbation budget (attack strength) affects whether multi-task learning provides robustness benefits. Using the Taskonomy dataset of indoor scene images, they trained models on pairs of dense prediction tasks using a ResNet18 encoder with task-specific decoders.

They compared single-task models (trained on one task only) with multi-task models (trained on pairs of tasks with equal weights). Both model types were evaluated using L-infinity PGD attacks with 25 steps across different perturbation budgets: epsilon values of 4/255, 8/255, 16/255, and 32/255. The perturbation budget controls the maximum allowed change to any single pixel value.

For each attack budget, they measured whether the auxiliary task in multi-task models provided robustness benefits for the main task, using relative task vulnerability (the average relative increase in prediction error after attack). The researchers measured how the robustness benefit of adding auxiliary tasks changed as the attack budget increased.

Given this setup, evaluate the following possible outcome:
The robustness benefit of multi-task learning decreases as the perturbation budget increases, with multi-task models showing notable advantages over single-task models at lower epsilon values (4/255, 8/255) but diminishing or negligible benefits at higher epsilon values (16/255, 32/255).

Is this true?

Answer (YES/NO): NO